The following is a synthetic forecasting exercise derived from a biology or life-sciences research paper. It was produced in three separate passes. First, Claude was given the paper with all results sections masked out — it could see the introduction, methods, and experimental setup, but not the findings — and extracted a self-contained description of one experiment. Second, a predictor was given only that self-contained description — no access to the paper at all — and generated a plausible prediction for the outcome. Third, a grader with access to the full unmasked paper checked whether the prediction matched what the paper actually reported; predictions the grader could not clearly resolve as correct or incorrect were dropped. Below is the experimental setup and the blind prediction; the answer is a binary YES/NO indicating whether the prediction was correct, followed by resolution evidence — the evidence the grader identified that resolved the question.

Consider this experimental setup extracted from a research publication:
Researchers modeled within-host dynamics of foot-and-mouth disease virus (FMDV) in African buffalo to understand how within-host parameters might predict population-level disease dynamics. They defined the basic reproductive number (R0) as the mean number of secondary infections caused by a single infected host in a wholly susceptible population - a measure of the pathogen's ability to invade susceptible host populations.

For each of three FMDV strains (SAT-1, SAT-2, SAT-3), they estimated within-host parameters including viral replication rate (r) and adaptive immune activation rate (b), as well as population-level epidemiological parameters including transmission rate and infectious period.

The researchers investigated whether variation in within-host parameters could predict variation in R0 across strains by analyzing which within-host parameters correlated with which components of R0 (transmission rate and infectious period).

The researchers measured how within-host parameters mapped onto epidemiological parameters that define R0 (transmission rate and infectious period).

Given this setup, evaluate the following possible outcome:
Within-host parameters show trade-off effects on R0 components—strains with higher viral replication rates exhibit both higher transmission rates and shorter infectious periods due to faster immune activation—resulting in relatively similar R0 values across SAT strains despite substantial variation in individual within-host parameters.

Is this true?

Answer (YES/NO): NO